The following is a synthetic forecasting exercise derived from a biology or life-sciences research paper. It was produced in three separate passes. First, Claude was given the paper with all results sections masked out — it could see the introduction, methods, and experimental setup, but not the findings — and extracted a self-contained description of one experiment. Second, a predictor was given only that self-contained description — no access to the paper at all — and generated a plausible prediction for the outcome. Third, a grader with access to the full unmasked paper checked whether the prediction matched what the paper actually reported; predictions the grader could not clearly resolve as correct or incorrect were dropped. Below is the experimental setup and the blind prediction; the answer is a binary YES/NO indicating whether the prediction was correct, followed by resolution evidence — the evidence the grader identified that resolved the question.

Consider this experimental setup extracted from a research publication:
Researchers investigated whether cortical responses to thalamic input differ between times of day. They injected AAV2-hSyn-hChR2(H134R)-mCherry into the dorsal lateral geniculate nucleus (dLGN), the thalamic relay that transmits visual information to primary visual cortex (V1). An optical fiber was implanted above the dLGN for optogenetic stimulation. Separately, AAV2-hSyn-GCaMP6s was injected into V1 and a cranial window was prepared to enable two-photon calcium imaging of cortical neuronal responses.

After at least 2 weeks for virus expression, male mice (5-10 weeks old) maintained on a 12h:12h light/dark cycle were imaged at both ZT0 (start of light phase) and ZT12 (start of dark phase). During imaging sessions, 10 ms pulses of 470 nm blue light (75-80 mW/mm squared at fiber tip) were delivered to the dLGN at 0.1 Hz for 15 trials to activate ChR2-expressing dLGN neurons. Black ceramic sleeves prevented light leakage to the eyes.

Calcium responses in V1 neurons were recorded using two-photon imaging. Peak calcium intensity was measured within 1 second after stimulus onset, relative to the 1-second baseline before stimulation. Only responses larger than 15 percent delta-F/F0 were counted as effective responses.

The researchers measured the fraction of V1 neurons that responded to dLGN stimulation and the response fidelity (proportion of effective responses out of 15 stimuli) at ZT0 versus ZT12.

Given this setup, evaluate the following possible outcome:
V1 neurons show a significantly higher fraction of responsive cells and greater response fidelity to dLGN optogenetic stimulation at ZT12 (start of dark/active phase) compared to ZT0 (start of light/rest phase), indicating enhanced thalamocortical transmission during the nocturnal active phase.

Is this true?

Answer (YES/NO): NO